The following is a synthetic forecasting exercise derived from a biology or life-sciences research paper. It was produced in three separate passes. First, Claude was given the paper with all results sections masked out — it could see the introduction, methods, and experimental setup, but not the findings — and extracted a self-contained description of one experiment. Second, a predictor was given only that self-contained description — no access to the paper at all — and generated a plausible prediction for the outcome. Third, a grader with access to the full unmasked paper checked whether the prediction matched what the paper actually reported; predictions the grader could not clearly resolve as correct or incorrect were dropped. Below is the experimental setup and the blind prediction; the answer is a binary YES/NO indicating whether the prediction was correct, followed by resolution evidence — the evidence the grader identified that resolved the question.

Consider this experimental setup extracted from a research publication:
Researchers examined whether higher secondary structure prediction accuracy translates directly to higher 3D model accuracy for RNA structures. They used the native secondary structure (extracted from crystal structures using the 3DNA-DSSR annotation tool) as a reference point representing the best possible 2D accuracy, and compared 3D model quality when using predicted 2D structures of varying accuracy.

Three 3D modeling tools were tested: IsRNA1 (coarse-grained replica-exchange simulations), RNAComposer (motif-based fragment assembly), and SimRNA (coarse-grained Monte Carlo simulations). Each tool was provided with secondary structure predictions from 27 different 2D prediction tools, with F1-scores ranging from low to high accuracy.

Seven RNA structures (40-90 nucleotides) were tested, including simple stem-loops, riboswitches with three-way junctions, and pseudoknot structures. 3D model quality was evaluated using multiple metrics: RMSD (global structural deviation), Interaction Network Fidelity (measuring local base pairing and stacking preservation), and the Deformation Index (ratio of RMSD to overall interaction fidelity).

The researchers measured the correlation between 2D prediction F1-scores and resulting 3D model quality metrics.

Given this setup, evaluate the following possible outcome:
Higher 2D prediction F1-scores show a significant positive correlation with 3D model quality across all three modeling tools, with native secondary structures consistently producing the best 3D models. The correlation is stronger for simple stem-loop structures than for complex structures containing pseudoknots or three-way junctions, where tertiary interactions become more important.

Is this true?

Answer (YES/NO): NO